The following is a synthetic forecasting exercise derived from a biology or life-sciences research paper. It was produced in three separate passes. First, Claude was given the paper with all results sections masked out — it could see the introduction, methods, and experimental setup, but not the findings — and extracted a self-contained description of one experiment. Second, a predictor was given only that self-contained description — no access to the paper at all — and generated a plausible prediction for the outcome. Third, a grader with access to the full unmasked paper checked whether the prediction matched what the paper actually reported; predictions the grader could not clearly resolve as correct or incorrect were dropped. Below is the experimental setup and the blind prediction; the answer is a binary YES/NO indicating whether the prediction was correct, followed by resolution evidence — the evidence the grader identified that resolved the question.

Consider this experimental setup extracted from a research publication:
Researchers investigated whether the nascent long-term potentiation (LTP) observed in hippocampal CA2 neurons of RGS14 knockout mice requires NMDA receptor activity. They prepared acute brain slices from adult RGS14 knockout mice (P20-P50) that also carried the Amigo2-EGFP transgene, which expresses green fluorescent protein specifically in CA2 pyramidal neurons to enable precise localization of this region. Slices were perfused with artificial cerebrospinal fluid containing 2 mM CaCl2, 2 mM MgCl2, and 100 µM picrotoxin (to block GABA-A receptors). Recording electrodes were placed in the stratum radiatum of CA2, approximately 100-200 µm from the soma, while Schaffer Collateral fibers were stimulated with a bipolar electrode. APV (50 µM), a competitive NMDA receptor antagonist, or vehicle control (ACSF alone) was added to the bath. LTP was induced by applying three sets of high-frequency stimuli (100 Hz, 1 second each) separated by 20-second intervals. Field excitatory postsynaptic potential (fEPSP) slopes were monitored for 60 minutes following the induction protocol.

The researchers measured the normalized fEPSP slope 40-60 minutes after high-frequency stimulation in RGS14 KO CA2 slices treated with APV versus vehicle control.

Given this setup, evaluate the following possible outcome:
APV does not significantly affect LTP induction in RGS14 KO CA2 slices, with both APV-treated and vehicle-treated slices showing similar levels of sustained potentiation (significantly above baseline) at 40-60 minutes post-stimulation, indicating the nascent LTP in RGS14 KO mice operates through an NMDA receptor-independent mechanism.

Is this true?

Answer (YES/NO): NO